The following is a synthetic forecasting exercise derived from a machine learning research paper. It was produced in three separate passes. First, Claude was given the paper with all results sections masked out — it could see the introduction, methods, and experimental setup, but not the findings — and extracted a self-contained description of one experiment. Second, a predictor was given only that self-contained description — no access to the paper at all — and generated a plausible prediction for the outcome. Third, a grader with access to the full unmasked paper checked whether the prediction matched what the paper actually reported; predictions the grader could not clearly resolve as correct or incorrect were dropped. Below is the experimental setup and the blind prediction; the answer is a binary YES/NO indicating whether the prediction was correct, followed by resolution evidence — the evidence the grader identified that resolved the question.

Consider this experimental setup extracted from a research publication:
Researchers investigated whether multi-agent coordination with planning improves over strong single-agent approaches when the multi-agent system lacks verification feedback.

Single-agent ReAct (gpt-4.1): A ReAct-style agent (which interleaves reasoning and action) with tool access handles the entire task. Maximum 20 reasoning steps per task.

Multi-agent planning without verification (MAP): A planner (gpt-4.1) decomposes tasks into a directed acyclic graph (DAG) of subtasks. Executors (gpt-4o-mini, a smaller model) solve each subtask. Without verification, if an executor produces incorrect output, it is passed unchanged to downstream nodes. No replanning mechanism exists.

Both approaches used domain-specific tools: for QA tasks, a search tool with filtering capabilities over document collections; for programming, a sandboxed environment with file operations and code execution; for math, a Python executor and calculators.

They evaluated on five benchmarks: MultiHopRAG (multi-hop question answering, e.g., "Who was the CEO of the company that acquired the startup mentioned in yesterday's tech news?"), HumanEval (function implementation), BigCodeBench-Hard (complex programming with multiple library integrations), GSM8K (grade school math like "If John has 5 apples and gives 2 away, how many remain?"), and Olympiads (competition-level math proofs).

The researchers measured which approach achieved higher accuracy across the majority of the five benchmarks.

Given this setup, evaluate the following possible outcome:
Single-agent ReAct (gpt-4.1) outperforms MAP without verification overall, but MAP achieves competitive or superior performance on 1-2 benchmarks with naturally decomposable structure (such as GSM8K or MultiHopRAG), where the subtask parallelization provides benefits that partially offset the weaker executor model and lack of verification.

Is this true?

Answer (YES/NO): NO